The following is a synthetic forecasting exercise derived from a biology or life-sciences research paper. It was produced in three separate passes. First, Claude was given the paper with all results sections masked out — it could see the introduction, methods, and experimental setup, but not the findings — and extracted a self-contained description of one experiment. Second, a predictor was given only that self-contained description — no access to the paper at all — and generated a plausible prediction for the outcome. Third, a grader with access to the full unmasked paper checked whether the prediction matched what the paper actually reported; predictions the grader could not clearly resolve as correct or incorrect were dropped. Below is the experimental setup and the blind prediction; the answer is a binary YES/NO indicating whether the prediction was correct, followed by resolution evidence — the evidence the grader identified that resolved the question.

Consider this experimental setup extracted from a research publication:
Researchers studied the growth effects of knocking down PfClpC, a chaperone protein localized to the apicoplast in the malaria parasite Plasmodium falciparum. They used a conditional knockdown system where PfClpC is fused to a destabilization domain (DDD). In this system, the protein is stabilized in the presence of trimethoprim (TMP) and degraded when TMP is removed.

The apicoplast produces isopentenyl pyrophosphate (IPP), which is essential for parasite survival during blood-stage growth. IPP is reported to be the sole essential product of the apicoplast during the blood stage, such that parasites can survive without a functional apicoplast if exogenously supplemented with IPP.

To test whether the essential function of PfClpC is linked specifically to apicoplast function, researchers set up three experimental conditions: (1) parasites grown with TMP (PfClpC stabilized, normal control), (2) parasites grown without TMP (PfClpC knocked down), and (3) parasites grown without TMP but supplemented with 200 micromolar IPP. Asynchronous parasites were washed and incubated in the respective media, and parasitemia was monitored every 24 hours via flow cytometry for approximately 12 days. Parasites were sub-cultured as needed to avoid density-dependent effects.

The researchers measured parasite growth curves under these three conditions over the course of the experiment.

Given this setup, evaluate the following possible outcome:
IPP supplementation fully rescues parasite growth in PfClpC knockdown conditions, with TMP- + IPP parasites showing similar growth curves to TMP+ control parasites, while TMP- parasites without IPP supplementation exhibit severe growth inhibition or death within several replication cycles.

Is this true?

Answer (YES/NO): YES